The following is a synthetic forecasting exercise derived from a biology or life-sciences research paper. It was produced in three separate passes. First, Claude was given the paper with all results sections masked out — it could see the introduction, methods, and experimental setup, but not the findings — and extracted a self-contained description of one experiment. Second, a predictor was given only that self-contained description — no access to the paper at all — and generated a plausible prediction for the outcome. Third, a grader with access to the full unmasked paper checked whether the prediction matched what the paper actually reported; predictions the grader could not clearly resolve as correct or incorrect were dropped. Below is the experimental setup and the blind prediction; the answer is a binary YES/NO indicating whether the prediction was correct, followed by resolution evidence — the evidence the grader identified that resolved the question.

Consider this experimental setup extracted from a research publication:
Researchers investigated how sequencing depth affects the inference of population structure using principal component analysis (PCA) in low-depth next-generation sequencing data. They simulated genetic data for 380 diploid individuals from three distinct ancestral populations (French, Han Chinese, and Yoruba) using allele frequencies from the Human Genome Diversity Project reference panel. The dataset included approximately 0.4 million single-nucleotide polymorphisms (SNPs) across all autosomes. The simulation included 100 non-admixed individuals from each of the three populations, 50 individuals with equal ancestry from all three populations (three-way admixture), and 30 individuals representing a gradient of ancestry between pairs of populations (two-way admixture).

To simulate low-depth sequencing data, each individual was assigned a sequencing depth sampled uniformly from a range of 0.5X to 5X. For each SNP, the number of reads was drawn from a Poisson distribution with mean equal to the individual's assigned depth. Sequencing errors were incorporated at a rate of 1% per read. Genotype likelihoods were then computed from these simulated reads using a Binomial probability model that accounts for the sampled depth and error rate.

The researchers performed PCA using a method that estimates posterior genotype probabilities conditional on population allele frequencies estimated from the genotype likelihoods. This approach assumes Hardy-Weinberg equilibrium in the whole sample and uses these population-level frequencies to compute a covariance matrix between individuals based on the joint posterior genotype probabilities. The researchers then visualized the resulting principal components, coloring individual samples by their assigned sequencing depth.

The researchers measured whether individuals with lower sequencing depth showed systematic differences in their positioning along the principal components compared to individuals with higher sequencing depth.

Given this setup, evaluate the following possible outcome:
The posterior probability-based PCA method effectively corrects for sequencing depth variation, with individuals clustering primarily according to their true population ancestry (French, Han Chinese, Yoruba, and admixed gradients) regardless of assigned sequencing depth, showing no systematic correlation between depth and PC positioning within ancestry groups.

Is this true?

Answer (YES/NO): NO